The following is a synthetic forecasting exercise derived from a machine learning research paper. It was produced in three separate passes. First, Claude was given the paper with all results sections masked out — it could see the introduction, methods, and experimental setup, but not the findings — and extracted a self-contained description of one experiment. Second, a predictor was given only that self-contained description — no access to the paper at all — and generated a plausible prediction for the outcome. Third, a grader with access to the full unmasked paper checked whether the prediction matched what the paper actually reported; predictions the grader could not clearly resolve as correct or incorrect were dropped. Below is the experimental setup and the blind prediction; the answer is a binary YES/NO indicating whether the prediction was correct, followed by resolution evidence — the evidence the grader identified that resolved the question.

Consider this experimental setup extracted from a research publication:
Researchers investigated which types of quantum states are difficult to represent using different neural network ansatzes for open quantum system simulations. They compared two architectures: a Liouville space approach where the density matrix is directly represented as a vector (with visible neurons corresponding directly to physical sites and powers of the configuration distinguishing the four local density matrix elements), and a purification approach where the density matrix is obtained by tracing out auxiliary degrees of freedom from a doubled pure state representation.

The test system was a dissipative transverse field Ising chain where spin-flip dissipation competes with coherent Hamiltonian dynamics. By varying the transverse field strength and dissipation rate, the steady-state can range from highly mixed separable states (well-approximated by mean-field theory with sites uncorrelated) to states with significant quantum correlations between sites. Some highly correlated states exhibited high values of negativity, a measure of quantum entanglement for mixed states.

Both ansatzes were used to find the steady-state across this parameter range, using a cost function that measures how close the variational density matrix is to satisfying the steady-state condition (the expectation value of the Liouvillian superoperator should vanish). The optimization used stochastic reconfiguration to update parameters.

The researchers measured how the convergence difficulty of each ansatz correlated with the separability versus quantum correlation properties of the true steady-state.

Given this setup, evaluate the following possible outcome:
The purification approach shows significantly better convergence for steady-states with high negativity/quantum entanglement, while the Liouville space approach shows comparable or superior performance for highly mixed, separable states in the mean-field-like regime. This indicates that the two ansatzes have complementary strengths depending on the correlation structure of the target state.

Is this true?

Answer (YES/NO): NO